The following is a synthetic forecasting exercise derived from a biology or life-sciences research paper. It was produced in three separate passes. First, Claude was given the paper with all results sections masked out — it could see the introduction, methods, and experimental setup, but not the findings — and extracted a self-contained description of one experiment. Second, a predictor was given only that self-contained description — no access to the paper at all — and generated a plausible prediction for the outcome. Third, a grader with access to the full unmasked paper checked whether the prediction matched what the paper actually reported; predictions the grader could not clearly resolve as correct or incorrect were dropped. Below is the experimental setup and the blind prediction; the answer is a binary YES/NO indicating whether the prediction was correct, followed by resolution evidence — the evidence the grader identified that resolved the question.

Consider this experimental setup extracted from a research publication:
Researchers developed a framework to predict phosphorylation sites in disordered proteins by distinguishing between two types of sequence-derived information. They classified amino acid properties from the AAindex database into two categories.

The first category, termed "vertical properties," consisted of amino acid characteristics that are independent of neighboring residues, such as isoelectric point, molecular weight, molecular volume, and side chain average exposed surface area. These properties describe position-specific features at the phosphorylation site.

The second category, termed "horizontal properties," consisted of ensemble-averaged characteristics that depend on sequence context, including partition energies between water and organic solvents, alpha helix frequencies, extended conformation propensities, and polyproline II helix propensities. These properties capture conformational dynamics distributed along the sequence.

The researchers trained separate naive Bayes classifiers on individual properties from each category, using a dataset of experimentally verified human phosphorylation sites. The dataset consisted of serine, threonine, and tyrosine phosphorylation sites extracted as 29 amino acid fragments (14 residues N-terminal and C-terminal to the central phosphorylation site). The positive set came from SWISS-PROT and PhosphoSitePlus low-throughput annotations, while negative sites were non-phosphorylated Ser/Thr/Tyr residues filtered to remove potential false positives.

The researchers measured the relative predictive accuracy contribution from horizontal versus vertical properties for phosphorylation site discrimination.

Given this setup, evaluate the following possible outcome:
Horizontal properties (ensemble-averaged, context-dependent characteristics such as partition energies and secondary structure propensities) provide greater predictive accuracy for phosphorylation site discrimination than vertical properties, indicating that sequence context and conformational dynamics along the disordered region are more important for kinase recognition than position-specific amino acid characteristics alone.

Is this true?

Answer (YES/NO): YES